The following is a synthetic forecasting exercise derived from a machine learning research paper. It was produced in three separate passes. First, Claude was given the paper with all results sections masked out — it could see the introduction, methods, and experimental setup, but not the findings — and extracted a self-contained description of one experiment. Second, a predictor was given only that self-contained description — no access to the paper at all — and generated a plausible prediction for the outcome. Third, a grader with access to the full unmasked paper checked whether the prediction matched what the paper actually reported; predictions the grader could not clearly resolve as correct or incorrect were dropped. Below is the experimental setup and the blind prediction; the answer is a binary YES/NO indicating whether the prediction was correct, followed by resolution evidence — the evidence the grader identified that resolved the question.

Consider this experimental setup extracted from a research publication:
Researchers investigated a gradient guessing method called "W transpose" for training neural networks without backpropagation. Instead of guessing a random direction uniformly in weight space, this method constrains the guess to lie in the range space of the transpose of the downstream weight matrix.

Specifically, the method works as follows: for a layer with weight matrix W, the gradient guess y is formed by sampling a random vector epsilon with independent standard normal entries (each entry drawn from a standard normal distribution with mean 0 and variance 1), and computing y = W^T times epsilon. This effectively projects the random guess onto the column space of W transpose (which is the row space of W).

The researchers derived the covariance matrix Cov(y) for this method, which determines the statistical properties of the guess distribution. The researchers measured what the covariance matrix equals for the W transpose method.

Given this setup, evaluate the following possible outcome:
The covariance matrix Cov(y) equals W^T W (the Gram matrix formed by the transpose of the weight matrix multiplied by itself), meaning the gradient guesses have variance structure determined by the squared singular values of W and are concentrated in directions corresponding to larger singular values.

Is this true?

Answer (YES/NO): YES